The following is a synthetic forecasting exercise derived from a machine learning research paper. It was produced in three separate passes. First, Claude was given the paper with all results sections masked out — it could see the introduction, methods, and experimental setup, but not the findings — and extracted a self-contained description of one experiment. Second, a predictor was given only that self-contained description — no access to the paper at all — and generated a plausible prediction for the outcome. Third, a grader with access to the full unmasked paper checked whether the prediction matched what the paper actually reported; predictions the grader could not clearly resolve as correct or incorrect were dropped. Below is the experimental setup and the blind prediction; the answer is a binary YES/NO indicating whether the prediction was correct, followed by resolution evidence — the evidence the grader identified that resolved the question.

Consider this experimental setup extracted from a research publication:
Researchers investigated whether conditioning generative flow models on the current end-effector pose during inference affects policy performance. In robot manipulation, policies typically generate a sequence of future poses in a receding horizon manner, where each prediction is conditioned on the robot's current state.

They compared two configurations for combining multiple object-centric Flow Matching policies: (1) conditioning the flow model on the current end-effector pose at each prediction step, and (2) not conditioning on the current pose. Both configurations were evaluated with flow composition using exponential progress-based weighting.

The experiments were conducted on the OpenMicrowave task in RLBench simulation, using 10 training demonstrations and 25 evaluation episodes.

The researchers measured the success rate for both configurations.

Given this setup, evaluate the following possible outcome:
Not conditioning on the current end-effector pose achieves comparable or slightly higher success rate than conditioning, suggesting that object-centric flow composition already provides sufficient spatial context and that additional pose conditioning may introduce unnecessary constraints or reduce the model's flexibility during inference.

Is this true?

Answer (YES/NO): NO